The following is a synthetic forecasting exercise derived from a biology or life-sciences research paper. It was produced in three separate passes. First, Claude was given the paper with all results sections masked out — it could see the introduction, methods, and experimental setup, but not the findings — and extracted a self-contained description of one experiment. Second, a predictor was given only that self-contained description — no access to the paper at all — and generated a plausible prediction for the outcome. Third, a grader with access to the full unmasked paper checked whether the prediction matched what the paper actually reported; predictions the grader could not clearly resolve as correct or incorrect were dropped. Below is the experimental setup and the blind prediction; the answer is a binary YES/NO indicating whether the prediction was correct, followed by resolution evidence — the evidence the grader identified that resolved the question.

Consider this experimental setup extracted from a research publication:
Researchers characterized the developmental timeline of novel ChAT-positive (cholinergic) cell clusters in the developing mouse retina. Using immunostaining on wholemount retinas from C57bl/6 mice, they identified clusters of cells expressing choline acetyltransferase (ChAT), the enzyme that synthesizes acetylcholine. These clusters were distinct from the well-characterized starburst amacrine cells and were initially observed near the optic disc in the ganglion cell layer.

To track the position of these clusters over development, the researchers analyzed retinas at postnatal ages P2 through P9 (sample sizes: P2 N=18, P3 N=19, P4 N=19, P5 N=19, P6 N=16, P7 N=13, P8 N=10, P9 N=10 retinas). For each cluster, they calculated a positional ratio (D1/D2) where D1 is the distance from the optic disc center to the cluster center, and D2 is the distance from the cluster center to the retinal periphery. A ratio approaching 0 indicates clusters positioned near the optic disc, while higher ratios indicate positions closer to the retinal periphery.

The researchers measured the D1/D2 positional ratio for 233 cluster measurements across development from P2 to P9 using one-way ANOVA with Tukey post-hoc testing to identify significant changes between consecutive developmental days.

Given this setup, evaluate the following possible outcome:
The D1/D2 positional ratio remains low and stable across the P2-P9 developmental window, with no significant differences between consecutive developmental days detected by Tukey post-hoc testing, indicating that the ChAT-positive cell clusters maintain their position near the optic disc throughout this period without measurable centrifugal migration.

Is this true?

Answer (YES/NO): NO